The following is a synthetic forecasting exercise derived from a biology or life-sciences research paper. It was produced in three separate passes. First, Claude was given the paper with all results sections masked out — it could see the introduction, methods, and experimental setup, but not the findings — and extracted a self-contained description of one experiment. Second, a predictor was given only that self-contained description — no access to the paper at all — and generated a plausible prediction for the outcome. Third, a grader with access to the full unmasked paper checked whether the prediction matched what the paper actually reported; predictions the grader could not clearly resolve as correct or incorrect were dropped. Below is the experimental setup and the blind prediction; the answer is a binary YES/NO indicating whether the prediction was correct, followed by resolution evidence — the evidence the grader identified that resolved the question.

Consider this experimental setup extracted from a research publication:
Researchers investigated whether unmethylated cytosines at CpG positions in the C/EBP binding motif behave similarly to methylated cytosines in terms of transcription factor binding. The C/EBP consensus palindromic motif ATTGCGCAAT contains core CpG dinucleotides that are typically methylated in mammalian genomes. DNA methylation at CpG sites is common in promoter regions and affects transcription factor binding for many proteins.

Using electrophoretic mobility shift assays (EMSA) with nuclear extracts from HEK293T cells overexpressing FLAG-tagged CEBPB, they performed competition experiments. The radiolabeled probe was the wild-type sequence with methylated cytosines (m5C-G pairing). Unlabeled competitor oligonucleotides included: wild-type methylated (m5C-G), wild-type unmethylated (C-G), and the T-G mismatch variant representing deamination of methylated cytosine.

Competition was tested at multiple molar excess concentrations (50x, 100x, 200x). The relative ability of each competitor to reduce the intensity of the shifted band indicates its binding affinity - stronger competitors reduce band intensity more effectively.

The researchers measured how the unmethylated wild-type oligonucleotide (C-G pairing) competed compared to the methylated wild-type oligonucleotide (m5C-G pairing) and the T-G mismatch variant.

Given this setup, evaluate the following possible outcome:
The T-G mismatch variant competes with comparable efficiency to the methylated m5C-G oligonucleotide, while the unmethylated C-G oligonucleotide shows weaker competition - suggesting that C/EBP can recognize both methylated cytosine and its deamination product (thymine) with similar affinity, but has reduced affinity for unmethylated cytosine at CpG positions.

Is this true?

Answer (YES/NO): NO